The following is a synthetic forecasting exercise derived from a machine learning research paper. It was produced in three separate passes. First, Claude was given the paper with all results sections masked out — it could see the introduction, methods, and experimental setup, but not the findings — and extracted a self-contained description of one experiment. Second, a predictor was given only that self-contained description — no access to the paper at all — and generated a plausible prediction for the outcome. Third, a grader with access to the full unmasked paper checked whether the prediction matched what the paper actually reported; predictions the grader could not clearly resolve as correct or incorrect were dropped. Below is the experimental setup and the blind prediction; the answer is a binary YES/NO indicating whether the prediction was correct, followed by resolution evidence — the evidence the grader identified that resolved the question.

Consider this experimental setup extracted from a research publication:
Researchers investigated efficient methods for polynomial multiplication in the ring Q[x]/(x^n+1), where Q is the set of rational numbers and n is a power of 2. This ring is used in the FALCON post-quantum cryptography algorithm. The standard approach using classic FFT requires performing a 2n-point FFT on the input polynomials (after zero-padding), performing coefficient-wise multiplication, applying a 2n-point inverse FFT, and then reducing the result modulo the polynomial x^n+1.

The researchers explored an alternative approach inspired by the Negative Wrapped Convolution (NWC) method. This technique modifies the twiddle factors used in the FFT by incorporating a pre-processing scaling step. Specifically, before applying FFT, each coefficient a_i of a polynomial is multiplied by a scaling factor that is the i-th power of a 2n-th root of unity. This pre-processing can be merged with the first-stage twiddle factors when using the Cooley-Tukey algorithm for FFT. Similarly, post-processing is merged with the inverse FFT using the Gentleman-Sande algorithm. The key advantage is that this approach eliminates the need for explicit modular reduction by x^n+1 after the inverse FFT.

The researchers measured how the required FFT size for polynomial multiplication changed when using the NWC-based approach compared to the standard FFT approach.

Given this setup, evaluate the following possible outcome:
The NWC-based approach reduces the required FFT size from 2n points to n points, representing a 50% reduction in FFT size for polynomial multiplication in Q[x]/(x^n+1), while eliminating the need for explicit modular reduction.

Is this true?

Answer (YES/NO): YES